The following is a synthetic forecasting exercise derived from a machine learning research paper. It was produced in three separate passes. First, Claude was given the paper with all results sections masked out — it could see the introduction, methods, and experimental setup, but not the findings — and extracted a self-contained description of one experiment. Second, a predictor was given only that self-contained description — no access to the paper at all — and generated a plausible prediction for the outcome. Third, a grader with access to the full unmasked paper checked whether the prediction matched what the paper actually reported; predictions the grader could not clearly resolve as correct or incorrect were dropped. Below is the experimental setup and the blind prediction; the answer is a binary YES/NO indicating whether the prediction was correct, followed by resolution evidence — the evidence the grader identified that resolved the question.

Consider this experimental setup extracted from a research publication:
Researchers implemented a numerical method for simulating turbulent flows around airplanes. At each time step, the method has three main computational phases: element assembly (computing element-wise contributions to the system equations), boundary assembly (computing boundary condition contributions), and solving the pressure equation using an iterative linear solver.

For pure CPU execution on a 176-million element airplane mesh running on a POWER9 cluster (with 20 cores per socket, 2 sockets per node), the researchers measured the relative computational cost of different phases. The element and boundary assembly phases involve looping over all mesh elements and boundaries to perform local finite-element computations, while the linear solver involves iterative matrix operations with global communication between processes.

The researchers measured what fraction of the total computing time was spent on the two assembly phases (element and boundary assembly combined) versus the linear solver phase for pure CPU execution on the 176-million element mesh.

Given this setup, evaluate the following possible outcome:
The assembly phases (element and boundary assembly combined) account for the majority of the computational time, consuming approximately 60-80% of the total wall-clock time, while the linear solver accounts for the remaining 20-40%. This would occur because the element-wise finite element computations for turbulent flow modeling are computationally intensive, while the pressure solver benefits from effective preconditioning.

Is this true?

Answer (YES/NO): YES